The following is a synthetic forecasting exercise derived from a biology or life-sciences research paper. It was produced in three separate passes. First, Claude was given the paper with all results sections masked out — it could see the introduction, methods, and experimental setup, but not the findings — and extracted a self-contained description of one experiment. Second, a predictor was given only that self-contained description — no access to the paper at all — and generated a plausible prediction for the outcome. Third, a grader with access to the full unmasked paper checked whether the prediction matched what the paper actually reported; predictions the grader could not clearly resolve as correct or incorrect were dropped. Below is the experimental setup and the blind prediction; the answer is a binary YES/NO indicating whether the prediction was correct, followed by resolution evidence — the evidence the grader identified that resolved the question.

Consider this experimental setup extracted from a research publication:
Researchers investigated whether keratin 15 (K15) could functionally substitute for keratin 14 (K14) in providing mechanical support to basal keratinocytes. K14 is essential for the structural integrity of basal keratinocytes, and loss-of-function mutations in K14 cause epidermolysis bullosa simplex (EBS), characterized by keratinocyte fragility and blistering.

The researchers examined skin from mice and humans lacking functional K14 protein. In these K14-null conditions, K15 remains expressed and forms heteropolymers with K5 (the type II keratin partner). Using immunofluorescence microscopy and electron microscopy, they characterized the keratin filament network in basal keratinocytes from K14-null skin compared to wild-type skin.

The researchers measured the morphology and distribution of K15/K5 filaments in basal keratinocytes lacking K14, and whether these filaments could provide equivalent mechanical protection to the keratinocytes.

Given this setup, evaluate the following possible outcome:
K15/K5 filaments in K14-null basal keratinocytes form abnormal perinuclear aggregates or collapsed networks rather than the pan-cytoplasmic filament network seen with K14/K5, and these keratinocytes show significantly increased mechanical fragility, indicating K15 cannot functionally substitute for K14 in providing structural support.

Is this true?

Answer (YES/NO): NO